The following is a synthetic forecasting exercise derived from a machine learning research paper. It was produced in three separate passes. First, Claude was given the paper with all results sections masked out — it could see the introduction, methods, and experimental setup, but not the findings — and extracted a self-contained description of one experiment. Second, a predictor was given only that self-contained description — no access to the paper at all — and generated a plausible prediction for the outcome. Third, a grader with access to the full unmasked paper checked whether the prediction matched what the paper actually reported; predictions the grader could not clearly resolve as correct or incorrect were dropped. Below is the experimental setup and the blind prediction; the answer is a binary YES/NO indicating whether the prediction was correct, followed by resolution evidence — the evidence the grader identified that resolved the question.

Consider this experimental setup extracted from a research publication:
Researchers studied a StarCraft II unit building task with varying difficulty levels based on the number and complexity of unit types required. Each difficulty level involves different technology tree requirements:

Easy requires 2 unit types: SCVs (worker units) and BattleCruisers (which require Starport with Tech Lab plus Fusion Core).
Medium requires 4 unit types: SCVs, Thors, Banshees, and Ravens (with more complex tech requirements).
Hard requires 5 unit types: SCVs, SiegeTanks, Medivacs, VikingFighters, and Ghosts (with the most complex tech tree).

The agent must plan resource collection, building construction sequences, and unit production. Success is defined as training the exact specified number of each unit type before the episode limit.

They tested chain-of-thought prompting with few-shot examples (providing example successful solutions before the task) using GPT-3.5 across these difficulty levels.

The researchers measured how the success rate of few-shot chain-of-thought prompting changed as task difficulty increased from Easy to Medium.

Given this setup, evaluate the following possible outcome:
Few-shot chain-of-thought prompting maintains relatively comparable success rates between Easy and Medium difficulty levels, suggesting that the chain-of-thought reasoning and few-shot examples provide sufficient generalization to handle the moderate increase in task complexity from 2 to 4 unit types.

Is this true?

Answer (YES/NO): NO